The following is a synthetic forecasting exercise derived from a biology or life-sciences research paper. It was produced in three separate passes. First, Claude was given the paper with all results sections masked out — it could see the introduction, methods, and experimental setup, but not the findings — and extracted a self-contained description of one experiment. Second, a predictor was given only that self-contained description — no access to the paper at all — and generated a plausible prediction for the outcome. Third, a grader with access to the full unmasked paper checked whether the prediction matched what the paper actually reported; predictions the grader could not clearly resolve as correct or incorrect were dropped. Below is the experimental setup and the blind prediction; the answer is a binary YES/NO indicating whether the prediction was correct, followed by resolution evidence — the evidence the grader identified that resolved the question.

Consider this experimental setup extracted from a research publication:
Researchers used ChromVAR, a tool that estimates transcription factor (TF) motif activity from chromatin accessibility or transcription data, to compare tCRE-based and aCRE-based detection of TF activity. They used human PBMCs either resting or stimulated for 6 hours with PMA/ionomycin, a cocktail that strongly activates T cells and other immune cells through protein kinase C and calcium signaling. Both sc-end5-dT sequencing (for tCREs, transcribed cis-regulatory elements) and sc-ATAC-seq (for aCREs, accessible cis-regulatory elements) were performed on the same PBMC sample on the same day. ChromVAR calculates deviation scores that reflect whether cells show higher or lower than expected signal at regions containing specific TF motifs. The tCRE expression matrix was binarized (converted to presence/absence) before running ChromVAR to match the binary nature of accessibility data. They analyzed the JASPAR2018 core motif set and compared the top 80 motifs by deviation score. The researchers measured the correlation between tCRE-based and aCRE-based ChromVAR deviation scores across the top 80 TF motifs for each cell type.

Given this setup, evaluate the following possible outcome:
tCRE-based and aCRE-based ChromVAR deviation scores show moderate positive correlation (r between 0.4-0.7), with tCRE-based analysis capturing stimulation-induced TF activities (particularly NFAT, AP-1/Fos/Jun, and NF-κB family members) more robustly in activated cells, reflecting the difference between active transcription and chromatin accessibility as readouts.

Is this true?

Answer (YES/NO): NO